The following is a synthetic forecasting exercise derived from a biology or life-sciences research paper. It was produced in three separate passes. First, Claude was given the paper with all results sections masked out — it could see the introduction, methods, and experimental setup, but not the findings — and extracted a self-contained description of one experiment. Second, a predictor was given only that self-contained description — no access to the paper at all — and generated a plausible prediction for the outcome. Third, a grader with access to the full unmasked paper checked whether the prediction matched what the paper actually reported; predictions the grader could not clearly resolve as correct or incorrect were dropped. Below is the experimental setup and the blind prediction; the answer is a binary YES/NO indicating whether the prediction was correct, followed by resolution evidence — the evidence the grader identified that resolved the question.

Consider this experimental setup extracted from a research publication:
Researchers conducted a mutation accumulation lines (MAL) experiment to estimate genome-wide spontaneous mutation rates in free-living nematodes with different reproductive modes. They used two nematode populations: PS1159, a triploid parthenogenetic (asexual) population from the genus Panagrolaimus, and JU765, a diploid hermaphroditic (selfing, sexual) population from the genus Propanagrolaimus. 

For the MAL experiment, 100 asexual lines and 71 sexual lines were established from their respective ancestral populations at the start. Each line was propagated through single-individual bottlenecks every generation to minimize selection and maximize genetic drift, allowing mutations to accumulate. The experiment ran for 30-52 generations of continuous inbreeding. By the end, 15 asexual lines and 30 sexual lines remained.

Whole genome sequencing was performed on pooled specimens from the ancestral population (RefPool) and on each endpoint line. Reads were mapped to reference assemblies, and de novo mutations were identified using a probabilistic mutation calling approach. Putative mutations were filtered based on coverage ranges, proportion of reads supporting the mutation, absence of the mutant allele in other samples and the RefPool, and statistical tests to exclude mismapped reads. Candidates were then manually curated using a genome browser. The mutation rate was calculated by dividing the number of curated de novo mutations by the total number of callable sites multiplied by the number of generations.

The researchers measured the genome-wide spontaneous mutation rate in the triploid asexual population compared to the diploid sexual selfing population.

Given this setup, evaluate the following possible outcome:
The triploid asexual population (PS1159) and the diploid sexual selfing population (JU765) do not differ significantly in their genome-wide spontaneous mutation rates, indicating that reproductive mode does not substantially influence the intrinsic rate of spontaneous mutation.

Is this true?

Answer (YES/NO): YES